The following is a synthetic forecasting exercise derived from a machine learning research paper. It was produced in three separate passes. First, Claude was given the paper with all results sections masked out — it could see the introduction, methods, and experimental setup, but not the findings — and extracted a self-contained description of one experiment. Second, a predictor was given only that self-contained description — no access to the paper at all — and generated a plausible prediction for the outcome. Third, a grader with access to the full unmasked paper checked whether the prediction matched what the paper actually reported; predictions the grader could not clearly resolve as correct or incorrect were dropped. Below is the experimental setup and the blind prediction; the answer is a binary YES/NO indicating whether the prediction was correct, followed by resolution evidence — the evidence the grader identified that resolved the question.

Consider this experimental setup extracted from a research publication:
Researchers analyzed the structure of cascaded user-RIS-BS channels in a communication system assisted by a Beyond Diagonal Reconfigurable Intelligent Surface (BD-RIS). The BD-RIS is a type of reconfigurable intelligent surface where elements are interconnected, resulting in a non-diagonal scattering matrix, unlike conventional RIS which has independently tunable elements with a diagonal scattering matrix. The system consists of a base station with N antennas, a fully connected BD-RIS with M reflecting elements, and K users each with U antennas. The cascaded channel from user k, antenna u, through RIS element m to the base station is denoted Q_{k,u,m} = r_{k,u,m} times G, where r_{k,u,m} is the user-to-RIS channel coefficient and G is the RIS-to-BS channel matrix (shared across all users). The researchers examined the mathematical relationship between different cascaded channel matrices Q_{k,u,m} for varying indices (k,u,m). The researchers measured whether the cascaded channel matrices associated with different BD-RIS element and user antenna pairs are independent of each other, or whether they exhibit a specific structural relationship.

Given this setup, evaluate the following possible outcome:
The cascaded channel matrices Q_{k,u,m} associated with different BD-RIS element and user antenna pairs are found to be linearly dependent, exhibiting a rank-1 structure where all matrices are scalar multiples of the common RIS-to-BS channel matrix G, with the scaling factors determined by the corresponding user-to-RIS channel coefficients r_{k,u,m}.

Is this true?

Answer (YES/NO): YES